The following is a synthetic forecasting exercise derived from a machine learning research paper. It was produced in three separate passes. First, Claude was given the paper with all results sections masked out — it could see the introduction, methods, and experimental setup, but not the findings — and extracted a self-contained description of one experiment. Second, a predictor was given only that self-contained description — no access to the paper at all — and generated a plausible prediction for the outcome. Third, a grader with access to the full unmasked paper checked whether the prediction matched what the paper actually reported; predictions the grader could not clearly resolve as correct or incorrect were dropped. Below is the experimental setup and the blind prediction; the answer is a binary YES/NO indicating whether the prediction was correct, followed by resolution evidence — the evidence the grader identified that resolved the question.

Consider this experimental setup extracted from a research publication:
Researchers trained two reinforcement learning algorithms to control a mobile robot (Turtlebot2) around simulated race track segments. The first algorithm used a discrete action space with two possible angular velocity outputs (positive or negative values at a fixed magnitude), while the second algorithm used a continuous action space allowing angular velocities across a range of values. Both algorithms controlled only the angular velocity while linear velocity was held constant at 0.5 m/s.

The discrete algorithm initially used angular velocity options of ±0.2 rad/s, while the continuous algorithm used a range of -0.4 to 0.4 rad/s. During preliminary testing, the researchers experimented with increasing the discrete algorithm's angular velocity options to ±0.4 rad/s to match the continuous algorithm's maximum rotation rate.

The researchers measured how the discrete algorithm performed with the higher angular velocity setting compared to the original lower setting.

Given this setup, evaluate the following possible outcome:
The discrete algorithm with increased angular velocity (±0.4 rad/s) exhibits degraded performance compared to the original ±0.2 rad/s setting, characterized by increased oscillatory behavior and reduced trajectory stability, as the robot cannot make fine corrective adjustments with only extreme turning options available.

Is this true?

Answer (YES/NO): NO